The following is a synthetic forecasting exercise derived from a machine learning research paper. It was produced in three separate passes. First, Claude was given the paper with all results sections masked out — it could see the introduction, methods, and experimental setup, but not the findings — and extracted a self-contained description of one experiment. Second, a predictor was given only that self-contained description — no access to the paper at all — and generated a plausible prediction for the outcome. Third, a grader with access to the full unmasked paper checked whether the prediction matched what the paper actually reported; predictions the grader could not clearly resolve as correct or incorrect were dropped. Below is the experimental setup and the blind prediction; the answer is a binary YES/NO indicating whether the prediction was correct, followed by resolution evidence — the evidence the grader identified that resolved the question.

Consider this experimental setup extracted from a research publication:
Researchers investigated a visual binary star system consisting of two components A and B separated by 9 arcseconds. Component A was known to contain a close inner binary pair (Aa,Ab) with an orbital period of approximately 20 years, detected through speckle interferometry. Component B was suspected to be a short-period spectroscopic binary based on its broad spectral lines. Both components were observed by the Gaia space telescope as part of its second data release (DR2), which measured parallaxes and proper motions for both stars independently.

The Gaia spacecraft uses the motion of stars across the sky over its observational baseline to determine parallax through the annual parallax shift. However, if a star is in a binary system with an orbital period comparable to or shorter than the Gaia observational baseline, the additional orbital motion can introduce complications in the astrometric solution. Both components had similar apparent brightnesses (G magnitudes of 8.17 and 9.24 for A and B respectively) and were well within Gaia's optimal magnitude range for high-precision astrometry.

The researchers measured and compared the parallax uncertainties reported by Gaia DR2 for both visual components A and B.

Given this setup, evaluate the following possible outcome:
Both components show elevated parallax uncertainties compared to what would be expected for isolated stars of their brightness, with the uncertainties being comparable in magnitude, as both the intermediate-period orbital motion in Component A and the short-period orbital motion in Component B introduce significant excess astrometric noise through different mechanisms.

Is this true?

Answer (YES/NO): NO